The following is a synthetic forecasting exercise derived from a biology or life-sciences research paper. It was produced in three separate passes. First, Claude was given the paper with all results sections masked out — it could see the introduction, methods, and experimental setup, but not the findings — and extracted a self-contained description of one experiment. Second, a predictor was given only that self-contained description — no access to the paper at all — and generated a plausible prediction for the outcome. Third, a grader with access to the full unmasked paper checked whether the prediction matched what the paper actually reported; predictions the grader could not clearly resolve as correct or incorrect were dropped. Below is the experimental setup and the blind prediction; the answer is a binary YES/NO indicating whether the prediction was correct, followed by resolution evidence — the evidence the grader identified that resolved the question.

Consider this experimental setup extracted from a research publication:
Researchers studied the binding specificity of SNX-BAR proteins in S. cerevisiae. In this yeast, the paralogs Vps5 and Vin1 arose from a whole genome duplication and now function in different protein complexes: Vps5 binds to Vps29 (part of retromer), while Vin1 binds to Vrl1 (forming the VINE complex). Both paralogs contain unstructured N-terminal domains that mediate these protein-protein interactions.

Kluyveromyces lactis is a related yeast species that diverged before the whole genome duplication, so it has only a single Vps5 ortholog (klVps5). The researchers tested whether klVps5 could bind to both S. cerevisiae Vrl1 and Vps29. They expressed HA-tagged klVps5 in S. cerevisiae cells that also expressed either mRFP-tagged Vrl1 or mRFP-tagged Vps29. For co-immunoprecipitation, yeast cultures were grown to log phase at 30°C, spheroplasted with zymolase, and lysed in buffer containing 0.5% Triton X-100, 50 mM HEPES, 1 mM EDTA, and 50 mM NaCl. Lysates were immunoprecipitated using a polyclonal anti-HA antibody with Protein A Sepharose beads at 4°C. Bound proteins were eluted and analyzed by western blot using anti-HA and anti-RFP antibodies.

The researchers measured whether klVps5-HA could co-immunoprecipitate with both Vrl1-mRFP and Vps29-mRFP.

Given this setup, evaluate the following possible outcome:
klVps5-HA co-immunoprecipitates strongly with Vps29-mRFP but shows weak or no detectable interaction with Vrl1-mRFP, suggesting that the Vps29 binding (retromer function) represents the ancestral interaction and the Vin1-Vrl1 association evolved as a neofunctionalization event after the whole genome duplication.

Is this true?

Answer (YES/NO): NO